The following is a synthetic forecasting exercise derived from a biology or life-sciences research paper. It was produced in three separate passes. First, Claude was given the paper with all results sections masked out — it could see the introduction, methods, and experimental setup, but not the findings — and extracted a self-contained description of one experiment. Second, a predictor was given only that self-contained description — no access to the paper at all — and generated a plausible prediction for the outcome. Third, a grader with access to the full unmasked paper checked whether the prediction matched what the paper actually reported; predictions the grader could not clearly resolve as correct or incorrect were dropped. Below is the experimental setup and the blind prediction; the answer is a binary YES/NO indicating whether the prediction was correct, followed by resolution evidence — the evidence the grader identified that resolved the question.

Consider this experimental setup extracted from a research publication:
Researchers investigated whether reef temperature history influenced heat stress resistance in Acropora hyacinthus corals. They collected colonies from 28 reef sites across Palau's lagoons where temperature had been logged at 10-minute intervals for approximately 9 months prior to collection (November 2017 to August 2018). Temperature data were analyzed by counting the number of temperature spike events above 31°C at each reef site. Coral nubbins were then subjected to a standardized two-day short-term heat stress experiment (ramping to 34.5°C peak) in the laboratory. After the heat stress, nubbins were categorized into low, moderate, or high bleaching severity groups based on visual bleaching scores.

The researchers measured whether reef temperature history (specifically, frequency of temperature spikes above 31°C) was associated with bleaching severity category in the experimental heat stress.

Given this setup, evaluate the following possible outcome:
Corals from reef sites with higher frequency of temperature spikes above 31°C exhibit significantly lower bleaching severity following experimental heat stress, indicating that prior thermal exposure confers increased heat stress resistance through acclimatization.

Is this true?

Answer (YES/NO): NO